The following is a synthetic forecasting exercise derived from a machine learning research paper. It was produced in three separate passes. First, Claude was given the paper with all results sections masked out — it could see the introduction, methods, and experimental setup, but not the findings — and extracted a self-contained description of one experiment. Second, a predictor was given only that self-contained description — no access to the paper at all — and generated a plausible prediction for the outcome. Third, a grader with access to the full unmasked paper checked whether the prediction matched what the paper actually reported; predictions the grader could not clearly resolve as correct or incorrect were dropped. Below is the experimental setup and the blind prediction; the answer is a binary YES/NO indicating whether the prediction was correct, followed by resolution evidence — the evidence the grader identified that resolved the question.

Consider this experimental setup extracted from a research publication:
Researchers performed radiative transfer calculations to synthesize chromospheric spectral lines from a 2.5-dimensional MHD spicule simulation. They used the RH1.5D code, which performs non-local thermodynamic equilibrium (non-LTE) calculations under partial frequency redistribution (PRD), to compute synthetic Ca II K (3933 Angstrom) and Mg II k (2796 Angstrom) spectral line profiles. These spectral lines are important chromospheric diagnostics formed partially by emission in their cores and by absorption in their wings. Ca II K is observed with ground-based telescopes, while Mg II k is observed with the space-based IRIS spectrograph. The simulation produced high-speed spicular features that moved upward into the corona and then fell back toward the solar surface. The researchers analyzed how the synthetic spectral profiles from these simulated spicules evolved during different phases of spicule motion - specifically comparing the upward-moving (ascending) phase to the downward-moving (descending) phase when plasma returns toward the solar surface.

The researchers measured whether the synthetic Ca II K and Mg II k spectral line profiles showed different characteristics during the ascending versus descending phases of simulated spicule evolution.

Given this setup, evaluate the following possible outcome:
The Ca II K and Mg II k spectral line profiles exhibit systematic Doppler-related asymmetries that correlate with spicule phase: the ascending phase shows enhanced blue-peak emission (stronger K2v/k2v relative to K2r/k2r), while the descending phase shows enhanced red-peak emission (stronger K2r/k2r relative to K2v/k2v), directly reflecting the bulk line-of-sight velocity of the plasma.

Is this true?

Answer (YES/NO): NO